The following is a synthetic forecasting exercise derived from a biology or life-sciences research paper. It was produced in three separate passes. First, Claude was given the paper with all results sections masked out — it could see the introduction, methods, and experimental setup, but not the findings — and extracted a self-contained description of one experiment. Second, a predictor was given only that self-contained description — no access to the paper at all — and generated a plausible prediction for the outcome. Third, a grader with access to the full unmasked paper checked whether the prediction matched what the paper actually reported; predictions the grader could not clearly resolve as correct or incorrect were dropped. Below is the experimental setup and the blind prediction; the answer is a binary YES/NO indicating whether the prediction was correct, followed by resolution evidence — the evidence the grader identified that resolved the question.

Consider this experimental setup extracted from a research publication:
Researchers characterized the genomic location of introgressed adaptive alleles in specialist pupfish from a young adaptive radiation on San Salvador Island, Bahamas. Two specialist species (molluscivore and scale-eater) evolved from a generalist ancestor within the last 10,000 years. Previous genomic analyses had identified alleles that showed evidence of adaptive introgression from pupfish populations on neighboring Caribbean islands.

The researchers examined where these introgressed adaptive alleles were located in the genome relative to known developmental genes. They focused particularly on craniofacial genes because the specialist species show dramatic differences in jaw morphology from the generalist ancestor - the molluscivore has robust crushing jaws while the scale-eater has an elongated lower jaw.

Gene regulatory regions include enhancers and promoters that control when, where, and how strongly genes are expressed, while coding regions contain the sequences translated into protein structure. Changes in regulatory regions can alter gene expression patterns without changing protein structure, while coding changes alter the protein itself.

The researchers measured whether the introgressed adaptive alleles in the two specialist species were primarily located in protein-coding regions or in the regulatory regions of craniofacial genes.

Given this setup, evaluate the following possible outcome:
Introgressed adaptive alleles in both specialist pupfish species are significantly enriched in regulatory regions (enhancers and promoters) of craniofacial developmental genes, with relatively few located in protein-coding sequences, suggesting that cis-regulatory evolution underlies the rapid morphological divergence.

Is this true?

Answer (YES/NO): YES